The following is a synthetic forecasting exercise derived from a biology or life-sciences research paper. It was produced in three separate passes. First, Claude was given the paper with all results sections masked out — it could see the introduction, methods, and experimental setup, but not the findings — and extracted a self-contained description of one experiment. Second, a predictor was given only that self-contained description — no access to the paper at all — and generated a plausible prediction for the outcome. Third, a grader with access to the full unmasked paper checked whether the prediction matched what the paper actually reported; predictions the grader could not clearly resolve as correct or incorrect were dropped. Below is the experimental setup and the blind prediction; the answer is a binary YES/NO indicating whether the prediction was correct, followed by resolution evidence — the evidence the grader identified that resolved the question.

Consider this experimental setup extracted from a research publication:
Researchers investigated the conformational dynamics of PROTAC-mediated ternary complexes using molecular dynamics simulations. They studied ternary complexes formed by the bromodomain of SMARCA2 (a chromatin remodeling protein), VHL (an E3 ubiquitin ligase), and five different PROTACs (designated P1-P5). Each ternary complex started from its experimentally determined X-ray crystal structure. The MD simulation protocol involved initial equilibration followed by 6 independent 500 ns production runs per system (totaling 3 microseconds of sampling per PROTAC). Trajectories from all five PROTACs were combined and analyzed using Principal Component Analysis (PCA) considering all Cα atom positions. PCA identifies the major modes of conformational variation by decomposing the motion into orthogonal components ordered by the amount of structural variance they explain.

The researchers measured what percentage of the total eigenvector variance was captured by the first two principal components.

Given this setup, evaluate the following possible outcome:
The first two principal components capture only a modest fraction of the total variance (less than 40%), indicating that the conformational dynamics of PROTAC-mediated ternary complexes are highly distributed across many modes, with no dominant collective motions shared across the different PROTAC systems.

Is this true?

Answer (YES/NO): NO